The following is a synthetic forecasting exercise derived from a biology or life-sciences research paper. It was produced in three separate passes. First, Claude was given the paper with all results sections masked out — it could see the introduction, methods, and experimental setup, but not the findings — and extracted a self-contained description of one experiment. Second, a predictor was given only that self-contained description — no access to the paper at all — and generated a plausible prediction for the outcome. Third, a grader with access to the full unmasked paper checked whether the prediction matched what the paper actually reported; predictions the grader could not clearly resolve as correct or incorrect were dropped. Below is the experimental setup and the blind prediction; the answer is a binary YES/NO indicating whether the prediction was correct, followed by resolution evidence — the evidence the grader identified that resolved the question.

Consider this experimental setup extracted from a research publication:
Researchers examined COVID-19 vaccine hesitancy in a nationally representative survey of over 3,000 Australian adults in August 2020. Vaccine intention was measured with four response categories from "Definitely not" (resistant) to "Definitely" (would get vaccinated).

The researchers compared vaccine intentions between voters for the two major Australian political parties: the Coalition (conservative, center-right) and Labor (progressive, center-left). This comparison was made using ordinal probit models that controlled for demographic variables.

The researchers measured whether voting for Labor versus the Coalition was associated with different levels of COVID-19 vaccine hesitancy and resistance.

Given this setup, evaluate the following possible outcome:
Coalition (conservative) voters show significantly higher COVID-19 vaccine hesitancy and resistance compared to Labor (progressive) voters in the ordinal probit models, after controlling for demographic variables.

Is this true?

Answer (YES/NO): NO